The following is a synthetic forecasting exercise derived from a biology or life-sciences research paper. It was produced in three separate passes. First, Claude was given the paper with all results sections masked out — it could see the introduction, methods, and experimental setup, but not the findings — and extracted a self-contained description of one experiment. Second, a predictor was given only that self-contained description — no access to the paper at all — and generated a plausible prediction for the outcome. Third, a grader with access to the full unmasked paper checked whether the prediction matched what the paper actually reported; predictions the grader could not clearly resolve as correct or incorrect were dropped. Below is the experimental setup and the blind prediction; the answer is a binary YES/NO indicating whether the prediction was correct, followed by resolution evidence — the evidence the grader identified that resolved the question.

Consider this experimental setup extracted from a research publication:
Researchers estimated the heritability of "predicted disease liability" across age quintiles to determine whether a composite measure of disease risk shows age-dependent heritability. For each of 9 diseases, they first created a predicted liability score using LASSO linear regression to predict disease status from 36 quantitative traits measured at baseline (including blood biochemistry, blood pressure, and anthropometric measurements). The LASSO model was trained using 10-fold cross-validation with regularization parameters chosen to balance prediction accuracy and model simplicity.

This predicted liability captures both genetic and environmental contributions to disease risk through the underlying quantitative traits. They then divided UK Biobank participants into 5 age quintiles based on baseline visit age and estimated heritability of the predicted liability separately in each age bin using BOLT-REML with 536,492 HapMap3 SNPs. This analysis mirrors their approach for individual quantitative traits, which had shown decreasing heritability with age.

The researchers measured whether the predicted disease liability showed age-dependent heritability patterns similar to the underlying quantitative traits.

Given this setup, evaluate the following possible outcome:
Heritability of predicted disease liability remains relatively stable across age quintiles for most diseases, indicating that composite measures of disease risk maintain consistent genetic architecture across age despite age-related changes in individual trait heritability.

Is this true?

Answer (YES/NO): NO